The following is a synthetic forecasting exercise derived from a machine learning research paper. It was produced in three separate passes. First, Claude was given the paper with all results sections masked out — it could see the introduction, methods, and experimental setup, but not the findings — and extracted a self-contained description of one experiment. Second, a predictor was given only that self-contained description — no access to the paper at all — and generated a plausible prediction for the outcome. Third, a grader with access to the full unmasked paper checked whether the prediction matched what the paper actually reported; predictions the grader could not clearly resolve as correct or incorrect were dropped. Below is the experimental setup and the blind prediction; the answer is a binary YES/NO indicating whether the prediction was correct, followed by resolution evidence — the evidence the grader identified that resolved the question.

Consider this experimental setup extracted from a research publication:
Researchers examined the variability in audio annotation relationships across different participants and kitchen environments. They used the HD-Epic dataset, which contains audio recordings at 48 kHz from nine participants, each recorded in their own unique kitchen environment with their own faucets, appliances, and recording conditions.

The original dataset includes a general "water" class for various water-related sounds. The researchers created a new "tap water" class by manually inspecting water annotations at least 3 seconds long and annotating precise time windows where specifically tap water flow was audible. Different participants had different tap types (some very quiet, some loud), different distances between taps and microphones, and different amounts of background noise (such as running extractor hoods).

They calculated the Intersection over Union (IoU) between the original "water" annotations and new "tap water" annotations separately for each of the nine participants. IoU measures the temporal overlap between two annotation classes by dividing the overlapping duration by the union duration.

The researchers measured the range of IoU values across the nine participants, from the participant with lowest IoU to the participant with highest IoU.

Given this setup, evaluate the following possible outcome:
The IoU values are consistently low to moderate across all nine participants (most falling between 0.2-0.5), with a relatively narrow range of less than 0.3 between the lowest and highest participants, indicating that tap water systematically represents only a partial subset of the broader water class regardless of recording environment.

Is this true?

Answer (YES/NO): NO